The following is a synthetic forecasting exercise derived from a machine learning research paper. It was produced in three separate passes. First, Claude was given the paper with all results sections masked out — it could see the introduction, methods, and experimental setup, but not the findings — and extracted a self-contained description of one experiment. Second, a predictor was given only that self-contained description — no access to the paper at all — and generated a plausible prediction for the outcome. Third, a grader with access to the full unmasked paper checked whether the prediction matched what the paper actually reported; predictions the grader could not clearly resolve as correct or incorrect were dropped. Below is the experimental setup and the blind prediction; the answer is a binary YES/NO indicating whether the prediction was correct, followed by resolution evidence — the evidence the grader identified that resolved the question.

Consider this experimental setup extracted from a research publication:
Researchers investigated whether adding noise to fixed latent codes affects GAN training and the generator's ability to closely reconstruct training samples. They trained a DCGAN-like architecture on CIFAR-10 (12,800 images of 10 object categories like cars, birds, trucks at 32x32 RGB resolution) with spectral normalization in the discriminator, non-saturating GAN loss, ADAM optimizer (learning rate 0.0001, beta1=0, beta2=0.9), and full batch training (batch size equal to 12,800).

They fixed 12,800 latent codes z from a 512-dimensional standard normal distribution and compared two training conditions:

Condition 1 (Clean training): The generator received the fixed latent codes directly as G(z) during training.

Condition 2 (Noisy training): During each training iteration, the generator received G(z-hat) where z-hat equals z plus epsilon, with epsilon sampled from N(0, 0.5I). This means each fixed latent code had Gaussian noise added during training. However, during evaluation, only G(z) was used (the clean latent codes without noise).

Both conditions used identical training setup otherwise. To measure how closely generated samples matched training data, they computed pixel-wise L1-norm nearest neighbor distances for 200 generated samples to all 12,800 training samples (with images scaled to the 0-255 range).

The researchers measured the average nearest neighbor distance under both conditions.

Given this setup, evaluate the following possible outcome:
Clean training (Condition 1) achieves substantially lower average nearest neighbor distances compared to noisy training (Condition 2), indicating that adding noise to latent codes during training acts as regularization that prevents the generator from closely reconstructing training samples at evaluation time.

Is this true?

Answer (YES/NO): YES